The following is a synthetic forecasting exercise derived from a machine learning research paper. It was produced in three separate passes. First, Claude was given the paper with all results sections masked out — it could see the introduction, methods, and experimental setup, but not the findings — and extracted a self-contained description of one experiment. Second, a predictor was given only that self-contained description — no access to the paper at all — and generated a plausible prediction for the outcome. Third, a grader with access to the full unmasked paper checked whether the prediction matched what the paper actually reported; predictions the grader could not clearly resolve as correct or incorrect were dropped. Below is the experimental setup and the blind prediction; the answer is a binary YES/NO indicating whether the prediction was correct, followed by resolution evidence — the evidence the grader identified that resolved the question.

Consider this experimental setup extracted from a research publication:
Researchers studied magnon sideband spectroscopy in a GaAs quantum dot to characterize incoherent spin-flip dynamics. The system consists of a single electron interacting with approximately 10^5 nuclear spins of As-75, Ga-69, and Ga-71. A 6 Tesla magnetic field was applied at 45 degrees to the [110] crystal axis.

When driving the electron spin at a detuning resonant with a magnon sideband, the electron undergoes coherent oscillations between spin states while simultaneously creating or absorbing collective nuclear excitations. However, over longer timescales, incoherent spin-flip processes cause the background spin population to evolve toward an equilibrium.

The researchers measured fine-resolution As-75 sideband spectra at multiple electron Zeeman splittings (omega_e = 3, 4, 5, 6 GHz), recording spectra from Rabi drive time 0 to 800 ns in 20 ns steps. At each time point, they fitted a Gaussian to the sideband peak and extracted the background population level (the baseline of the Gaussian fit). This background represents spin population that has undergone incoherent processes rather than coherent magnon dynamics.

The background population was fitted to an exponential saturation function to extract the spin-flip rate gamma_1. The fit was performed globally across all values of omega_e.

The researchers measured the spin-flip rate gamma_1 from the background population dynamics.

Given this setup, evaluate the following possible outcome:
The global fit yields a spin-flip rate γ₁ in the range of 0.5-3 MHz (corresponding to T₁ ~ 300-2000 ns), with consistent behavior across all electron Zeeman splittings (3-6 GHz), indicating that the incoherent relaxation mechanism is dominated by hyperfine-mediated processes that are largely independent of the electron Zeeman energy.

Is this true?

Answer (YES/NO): NO